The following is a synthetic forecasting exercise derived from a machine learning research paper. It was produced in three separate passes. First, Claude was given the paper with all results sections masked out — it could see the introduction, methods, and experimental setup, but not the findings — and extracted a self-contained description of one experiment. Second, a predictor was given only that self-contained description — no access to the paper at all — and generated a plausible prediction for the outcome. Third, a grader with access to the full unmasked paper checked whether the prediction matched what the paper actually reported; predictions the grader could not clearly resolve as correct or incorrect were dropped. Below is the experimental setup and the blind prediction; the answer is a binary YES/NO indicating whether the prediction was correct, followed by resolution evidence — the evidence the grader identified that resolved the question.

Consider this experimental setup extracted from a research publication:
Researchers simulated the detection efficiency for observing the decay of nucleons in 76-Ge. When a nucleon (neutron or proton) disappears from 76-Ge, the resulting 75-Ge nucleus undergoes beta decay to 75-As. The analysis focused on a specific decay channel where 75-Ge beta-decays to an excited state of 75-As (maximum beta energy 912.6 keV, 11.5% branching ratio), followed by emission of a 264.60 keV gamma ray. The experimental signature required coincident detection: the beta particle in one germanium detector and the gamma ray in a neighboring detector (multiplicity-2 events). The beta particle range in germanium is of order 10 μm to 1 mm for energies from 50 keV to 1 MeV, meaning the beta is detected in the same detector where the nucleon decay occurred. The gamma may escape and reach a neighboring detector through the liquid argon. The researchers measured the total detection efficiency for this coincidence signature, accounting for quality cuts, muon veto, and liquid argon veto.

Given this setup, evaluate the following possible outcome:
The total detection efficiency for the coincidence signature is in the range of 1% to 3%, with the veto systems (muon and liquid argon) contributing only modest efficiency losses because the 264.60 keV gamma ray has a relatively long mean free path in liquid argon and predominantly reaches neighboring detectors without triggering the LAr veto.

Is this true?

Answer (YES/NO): NO